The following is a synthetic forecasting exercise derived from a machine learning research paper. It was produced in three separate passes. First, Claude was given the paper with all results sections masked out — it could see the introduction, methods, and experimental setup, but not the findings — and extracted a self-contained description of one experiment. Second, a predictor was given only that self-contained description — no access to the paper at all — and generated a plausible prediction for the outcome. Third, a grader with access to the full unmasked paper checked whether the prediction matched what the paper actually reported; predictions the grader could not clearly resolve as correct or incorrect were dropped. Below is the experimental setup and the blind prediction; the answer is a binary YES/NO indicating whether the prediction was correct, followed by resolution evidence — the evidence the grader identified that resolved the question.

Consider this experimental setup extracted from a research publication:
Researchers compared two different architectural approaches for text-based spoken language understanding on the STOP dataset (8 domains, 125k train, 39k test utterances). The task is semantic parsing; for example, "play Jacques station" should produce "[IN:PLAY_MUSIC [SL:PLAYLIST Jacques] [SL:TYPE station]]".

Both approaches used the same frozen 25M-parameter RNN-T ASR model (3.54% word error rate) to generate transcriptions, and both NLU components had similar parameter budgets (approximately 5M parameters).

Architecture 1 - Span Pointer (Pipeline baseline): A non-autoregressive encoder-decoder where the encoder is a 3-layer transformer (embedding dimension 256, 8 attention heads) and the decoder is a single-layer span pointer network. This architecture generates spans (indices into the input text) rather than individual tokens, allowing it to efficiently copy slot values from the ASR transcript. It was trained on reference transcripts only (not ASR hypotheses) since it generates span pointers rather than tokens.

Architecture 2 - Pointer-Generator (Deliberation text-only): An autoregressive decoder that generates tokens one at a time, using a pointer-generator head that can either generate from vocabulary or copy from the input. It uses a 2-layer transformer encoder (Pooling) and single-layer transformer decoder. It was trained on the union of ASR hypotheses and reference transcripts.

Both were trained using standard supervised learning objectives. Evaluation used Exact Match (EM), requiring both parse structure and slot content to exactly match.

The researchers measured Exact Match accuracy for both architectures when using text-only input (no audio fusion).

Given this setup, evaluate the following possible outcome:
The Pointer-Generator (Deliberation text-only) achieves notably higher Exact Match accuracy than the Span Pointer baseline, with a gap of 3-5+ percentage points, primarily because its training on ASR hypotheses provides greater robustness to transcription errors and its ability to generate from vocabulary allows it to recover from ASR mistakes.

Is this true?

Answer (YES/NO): NO